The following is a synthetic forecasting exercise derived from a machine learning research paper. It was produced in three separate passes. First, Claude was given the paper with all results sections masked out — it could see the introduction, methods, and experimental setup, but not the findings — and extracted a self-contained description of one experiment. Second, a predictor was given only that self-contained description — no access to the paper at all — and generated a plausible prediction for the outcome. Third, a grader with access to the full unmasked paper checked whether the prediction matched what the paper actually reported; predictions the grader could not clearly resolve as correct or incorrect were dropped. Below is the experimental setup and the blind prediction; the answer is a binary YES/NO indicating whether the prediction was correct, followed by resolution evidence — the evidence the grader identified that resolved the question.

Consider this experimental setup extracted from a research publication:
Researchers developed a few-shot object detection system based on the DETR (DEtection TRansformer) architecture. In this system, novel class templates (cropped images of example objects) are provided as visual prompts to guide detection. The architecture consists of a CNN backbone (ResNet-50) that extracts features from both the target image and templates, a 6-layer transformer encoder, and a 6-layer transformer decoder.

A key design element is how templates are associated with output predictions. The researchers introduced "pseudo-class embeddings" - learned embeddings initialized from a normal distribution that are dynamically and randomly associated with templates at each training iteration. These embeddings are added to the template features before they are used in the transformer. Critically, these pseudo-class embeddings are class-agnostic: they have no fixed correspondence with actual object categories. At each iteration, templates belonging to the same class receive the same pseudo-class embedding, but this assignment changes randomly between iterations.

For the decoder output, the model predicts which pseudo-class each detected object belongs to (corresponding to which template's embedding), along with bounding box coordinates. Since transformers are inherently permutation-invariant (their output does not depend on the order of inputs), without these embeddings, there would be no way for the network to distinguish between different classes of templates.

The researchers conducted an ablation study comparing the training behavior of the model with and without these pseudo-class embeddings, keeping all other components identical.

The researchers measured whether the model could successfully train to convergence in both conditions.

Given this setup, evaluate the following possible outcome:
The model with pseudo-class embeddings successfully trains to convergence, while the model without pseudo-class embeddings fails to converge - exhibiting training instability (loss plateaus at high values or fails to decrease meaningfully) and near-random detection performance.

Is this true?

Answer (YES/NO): YES